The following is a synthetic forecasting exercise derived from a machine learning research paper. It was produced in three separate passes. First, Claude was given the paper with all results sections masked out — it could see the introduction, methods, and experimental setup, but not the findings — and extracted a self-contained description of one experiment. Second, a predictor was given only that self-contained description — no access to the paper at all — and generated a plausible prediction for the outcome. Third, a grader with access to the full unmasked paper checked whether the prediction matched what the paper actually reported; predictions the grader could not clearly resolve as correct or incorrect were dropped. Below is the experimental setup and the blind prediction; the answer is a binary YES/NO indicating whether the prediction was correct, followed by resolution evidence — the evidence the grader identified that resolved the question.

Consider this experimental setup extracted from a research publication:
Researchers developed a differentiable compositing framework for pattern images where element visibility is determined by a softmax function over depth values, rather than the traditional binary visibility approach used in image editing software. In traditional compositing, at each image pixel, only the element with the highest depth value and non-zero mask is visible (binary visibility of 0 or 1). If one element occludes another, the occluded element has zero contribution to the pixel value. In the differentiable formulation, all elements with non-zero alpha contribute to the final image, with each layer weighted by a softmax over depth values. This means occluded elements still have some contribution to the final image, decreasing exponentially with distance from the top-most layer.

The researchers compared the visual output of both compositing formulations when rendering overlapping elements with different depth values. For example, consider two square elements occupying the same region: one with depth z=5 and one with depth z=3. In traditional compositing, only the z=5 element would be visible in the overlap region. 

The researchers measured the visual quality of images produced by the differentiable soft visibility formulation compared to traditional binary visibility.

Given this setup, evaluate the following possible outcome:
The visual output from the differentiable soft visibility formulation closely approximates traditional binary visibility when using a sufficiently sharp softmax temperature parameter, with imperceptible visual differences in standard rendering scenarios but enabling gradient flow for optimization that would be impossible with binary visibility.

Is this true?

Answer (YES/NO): NO